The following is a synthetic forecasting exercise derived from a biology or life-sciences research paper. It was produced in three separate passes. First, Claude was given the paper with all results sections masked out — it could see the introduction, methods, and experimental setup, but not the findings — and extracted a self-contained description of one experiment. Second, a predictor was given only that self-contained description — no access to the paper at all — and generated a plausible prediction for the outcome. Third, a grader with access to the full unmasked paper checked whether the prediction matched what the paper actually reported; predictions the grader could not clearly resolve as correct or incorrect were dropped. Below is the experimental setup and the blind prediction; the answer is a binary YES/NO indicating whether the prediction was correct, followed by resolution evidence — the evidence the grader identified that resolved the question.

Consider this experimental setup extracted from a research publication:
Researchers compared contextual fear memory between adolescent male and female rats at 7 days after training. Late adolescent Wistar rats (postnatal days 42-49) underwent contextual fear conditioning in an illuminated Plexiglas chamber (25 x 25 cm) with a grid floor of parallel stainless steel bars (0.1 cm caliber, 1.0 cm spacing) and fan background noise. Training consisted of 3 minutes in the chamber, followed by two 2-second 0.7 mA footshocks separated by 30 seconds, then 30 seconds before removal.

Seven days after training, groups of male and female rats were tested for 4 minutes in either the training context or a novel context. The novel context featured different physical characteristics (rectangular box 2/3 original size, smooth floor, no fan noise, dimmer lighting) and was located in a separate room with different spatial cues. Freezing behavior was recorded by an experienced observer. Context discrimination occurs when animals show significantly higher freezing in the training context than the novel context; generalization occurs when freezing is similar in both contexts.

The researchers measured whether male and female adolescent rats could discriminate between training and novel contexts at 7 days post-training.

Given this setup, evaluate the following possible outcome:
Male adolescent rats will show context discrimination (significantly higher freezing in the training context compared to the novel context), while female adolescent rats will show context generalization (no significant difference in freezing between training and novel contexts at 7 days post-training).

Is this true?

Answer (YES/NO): NO